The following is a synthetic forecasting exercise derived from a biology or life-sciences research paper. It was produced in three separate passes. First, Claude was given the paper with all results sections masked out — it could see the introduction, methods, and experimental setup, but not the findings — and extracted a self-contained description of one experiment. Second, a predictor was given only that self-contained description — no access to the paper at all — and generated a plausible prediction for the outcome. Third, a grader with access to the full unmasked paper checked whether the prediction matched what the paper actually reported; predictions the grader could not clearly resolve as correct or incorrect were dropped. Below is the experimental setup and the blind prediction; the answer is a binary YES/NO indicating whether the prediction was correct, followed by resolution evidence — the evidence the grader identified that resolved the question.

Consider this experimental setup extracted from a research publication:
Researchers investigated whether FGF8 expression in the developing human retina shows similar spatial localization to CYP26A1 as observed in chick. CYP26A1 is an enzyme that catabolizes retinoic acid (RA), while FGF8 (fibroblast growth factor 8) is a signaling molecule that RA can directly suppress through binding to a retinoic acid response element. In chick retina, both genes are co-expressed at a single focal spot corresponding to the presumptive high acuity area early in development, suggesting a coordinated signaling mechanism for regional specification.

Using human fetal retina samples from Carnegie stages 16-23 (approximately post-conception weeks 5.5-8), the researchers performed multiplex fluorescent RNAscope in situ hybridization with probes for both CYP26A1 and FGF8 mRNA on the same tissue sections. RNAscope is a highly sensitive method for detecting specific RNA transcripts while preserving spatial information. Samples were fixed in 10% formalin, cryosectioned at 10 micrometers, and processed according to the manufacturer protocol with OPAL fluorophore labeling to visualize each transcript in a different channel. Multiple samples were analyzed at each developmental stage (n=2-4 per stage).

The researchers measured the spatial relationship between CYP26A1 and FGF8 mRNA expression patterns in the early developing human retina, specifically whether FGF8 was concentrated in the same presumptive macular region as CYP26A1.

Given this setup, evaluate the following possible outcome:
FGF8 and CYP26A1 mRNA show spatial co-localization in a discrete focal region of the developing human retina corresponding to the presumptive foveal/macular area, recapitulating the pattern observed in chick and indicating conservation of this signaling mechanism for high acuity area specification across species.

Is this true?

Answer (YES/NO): NO